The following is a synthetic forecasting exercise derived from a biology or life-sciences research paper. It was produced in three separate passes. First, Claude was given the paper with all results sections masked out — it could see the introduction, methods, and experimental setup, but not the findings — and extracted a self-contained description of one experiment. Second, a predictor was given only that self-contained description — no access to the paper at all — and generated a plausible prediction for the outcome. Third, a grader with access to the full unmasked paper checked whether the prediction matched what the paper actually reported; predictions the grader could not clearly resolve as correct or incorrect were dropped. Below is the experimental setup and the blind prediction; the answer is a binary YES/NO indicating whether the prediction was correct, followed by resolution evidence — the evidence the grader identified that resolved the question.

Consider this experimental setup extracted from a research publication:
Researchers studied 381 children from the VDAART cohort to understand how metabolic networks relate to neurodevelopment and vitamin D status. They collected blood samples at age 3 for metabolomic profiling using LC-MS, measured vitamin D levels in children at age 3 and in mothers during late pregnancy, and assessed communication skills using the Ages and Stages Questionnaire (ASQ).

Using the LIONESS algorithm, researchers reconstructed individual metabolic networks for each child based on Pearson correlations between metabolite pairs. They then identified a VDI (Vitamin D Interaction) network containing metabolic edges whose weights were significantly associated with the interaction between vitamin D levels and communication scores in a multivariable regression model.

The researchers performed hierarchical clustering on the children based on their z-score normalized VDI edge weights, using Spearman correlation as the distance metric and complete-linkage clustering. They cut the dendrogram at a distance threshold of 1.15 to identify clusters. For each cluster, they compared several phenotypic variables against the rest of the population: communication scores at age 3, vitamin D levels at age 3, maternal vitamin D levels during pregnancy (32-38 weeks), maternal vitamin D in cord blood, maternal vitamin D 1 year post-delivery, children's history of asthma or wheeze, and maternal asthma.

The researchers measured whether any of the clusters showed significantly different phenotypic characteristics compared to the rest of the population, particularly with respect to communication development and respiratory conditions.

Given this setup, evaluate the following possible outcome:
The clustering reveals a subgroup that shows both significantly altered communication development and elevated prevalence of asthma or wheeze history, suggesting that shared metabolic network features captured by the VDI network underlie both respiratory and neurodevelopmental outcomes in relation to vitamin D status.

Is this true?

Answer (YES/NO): NO